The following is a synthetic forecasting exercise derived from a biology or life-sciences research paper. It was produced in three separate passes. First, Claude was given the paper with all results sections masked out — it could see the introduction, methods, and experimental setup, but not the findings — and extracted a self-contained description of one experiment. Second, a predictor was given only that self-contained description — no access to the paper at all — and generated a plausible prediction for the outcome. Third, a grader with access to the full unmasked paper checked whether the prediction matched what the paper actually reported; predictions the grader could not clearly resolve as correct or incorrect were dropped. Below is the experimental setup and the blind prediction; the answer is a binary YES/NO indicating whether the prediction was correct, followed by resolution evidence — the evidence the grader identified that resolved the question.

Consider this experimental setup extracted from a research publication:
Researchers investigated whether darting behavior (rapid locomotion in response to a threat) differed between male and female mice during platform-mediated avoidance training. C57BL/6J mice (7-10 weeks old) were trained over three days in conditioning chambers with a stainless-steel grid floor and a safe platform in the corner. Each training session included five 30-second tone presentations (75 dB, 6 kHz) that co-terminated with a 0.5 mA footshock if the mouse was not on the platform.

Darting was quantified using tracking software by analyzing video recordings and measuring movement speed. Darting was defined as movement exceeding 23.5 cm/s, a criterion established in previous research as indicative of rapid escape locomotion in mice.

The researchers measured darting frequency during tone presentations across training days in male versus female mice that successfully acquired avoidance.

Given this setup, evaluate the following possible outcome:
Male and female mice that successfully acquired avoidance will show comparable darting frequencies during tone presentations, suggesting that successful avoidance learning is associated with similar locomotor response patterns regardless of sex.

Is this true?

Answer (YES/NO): NO